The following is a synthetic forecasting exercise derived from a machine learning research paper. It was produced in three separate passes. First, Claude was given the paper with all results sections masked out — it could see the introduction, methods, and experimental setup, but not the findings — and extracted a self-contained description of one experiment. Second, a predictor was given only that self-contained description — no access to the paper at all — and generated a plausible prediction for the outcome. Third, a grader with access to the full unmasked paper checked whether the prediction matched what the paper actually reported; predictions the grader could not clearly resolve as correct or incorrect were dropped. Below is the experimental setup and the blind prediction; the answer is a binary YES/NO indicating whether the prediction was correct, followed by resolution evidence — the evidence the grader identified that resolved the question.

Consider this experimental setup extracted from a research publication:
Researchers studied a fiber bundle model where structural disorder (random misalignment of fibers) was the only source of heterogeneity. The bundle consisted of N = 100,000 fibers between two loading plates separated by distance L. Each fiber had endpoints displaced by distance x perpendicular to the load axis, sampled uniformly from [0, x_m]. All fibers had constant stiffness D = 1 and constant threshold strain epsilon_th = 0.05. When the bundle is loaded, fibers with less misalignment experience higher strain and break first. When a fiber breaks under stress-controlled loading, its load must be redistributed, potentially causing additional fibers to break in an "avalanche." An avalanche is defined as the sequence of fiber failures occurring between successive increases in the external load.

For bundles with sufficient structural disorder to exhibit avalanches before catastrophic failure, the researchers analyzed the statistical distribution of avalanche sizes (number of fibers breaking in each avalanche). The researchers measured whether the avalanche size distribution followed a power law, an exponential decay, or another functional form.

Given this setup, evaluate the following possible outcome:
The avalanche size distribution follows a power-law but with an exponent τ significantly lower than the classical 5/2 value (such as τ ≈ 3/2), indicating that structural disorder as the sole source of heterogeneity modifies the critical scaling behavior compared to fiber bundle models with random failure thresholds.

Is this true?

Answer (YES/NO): NO